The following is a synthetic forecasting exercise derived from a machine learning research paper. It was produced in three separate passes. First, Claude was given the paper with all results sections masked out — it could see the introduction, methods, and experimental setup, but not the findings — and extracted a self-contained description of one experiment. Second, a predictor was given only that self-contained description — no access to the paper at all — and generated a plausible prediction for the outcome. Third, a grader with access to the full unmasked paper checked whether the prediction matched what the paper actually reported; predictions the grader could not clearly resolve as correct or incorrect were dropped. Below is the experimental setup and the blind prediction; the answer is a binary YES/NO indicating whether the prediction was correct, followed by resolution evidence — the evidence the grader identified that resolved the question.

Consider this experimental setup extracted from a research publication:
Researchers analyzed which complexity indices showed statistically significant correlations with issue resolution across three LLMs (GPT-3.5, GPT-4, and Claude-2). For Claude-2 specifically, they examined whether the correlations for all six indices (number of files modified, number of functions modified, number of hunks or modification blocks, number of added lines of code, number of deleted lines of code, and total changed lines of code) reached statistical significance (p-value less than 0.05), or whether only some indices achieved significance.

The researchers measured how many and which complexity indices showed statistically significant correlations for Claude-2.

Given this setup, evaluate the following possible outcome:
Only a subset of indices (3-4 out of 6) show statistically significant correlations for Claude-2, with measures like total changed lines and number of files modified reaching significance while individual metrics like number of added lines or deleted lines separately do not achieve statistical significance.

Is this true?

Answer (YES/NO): NO